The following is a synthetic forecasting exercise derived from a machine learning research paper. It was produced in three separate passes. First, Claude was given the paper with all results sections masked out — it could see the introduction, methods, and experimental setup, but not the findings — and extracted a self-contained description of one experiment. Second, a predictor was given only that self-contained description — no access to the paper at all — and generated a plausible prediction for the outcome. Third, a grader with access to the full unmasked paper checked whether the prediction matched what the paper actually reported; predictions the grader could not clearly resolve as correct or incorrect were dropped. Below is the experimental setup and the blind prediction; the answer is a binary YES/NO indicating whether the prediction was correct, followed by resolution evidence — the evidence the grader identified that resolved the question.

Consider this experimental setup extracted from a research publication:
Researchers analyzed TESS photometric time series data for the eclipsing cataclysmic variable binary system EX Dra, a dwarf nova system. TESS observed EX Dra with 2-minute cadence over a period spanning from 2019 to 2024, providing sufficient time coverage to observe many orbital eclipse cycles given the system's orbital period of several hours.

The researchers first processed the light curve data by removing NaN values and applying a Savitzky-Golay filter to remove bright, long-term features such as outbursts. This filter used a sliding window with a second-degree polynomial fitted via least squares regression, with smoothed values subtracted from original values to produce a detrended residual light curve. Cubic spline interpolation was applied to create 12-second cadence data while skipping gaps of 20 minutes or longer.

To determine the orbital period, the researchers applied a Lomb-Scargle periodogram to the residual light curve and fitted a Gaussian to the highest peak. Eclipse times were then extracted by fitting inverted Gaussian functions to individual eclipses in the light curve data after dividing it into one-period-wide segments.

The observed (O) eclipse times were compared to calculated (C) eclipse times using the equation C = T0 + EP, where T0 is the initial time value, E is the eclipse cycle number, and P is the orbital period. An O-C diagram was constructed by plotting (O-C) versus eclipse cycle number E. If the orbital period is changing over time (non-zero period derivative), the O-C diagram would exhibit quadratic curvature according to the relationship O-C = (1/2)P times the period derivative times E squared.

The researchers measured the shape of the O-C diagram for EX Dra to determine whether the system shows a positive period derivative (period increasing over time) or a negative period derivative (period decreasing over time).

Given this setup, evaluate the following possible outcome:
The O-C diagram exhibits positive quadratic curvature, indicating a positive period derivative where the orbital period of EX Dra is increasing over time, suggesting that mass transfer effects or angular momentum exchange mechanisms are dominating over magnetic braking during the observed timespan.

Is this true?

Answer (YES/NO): YES